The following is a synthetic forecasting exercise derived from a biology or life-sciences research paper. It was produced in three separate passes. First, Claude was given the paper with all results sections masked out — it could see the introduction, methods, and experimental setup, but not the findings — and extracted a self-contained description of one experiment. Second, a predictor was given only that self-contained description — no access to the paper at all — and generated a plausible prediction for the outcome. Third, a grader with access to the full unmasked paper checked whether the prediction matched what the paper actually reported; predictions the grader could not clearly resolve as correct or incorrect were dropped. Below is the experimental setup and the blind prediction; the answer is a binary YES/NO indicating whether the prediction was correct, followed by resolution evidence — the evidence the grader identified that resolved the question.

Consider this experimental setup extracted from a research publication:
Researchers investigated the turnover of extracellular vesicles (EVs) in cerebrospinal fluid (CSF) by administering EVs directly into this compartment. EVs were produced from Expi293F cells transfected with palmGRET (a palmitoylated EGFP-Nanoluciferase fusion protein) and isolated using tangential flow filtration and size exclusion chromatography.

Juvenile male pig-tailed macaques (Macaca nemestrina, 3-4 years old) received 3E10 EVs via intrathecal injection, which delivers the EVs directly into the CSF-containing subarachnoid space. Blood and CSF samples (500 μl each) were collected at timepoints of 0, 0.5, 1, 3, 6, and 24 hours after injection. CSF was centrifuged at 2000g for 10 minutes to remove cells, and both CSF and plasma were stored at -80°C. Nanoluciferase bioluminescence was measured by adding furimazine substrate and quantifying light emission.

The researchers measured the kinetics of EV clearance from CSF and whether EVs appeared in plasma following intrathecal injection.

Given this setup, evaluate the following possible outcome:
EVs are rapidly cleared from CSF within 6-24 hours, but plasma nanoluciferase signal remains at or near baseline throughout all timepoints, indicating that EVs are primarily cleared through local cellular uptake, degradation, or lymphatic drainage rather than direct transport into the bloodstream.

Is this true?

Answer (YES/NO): NO